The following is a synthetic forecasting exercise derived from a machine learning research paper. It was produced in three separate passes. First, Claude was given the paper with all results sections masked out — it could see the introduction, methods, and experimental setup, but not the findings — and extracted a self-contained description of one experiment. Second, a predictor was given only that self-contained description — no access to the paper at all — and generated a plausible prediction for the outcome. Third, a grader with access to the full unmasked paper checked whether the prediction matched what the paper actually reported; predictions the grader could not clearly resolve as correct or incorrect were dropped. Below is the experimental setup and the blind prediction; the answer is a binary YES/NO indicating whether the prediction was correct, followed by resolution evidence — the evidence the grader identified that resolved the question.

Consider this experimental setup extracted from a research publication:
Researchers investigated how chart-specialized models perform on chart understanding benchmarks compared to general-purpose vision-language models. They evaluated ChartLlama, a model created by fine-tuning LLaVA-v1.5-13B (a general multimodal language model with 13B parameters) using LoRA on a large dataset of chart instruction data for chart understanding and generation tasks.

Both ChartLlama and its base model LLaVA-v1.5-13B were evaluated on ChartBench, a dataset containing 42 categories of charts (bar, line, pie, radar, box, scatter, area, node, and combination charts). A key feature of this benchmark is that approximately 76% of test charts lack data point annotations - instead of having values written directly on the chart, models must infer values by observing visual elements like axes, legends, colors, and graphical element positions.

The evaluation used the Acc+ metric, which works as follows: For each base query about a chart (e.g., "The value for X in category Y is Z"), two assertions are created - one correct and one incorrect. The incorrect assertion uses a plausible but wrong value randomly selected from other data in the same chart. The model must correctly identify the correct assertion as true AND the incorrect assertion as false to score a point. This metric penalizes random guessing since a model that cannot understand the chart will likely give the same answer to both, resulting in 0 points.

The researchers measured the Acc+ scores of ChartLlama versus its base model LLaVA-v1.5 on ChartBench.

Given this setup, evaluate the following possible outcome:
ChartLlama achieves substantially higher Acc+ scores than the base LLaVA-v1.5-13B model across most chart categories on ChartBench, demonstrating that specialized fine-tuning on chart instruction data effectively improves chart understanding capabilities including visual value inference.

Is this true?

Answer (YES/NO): NO